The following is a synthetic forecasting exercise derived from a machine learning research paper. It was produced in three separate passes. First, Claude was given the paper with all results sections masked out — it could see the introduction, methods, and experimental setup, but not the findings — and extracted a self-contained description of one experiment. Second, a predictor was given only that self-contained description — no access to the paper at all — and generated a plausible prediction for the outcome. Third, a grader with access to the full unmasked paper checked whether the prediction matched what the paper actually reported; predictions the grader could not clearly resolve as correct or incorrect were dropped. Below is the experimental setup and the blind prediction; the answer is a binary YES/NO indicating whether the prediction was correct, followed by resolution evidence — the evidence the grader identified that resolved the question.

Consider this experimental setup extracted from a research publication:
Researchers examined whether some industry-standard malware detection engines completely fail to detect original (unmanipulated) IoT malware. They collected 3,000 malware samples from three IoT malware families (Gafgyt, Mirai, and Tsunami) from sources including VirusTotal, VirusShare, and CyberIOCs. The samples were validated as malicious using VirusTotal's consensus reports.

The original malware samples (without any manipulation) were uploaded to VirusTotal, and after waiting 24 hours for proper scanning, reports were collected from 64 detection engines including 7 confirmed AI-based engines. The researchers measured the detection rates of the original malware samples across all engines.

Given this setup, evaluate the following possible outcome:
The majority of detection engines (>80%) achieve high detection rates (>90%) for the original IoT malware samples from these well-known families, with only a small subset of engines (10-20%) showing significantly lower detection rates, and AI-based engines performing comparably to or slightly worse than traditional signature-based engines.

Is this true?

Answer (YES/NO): NO